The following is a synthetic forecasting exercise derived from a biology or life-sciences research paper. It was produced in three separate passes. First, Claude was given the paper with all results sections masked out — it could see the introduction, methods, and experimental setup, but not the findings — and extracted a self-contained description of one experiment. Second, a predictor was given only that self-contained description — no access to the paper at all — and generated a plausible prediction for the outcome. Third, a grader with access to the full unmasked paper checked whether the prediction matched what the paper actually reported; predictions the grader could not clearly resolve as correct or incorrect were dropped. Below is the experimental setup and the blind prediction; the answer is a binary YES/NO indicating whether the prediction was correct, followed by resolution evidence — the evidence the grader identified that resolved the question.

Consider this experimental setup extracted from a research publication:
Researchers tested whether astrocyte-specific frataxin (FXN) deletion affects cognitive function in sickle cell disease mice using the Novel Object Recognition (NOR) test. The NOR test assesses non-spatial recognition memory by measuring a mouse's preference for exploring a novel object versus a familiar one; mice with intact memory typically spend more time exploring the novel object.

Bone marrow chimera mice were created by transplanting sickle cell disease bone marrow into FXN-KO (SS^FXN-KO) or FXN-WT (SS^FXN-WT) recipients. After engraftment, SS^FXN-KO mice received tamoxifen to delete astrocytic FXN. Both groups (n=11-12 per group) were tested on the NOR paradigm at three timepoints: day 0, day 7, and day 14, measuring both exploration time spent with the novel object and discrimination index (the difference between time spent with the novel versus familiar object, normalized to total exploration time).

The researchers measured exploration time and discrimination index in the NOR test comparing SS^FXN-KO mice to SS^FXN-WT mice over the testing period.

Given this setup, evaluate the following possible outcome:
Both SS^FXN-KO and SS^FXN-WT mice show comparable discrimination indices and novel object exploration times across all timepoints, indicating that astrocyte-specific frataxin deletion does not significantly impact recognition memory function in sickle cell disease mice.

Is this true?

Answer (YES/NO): NO